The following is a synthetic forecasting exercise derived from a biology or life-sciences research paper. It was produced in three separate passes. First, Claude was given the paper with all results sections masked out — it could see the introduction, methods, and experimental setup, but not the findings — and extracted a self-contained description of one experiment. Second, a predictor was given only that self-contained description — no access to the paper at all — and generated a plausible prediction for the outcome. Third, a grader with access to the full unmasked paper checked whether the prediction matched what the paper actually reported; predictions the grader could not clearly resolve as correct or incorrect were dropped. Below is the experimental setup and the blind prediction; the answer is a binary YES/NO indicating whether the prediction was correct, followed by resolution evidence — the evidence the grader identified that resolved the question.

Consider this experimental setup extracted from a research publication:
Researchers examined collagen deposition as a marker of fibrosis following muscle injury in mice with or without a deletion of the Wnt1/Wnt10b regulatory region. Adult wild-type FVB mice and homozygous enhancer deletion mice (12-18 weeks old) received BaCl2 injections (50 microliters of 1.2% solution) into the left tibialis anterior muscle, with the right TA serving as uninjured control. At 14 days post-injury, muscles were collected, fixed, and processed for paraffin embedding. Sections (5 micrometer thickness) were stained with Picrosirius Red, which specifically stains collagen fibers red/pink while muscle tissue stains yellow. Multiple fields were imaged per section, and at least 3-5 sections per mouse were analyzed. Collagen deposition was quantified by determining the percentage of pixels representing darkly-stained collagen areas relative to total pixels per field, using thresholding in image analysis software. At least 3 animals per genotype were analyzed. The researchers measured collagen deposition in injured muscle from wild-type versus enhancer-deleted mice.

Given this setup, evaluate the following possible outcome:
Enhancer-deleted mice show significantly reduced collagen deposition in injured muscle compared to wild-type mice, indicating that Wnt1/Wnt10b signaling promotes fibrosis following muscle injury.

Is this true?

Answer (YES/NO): NO